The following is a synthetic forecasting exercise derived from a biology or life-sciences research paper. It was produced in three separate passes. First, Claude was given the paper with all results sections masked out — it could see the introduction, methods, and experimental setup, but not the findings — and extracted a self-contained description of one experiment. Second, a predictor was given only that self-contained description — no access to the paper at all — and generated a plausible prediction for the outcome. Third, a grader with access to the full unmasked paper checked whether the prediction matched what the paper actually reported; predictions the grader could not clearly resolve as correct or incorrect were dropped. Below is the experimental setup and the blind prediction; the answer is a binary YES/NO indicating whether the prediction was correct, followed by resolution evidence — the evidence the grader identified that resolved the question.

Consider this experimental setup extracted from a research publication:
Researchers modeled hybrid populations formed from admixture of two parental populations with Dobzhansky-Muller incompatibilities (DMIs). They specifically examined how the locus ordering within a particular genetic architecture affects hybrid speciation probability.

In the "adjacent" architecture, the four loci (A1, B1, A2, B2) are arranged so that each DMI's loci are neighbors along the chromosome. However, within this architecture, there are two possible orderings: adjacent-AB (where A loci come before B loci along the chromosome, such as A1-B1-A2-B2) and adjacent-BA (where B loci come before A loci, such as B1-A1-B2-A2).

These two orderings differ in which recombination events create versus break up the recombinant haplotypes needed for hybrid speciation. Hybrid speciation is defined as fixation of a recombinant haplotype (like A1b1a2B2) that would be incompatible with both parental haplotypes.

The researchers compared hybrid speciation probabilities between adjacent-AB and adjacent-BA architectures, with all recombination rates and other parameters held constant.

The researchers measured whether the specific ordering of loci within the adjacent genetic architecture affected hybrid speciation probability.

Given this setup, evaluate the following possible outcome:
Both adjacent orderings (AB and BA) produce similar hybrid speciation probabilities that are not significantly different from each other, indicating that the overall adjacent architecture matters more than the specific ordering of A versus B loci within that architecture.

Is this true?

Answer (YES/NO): NO